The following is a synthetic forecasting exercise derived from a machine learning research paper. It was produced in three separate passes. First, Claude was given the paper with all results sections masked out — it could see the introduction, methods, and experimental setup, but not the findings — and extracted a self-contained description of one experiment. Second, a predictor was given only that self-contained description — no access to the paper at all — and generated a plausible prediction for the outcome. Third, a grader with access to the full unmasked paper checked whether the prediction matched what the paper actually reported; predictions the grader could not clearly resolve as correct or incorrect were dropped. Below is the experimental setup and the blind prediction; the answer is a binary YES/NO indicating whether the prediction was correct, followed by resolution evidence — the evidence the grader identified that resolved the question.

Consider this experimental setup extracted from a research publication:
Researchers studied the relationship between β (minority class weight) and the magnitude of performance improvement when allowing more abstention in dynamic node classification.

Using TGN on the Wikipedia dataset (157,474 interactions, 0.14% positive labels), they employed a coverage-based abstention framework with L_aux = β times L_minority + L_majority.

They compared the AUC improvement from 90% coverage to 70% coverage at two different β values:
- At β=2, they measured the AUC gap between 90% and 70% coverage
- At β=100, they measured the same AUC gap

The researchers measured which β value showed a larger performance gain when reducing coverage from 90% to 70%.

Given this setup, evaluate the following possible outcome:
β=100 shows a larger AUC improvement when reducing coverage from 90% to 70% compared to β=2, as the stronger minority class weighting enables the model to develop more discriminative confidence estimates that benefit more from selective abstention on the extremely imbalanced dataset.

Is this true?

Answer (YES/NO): YES